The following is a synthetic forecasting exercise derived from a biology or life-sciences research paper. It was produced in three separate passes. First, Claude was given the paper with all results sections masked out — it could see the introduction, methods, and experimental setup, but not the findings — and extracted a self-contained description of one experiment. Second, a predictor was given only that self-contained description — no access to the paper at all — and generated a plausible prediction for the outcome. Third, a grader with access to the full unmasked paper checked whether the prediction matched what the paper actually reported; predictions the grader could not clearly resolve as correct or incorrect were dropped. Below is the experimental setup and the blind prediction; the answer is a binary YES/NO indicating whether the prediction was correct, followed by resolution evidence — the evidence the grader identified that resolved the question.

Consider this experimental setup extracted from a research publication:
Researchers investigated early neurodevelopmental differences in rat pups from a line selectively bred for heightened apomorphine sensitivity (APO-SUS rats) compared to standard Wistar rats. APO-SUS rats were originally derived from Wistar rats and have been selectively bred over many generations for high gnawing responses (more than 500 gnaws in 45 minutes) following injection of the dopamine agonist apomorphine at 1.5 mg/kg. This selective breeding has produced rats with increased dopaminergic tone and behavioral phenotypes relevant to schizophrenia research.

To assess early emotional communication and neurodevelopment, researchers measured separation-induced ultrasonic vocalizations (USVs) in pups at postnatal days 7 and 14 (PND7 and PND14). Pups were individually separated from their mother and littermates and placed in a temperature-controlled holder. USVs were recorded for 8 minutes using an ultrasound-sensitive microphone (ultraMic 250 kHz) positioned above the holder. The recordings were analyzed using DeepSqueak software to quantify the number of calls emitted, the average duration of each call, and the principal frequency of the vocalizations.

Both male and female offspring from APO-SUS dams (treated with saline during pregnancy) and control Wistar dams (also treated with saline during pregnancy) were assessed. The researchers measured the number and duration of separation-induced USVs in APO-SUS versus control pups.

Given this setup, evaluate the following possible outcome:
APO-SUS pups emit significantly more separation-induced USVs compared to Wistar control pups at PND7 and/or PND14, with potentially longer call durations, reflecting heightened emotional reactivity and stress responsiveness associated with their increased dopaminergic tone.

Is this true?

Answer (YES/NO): NO